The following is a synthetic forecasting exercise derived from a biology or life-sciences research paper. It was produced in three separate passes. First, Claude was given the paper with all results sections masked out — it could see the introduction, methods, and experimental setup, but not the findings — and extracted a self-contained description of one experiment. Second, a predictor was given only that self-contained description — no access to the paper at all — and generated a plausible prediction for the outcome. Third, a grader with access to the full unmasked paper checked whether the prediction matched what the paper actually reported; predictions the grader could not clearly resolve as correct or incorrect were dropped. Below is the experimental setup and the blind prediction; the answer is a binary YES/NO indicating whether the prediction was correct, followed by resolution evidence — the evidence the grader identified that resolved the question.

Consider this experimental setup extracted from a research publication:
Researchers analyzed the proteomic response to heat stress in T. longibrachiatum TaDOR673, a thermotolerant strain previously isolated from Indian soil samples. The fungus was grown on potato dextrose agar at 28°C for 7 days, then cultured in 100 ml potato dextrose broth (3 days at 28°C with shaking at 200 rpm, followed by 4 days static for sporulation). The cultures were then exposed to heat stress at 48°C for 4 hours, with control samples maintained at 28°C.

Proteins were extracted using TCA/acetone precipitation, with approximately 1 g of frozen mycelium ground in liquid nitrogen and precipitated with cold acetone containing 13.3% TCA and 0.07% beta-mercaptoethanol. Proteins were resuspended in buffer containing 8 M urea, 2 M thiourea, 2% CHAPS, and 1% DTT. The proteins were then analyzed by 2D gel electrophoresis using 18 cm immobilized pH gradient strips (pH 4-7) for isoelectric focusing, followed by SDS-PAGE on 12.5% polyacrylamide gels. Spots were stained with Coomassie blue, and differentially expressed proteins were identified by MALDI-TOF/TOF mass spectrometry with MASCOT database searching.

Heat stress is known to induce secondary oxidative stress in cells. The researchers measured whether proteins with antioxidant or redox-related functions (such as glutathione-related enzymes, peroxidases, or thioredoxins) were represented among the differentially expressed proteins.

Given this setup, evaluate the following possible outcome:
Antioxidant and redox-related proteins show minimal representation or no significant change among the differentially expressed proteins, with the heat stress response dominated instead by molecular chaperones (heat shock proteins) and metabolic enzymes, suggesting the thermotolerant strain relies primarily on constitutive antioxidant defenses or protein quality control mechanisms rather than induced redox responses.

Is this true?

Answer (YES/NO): NO